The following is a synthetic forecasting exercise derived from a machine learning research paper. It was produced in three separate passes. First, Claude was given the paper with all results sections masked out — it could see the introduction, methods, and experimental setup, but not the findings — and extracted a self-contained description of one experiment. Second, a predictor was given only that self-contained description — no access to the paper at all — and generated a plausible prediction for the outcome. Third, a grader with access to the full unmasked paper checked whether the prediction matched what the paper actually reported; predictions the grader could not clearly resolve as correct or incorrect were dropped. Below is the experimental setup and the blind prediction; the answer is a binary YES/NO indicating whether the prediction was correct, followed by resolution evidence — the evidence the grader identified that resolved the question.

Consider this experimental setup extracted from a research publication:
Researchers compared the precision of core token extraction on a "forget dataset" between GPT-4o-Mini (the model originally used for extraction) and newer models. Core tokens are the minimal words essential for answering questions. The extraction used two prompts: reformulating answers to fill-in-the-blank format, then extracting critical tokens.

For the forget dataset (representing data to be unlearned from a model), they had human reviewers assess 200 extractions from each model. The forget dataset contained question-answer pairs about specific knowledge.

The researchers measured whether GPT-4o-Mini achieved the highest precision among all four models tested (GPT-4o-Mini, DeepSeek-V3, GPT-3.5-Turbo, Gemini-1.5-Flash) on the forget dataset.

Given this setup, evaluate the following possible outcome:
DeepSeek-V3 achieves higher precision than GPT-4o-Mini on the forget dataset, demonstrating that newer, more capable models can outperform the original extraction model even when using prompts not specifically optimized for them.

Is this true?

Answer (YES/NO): NO